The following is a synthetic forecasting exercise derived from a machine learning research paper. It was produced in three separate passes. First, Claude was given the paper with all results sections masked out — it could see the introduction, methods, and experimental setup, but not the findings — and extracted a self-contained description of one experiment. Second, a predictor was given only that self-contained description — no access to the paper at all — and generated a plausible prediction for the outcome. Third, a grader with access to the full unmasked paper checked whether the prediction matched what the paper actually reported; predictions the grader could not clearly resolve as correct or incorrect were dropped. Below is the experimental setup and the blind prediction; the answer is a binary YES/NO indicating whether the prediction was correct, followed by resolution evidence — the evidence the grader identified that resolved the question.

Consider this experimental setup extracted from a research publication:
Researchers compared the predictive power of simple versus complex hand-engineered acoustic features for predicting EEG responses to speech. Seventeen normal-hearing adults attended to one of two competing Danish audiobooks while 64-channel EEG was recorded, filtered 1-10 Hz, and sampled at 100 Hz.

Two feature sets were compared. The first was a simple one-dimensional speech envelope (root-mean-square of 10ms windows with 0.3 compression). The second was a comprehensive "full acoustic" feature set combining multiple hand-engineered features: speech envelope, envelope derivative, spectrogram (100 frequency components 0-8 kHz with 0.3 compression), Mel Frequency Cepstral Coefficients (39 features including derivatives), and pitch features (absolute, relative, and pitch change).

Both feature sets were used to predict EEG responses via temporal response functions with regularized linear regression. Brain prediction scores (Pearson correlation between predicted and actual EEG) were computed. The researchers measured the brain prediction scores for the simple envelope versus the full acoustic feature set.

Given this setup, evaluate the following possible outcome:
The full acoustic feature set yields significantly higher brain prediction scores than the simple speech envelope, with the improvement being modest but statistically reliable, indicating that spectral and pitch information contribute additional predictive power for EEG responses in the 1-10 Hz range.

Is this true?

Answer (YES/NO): NO